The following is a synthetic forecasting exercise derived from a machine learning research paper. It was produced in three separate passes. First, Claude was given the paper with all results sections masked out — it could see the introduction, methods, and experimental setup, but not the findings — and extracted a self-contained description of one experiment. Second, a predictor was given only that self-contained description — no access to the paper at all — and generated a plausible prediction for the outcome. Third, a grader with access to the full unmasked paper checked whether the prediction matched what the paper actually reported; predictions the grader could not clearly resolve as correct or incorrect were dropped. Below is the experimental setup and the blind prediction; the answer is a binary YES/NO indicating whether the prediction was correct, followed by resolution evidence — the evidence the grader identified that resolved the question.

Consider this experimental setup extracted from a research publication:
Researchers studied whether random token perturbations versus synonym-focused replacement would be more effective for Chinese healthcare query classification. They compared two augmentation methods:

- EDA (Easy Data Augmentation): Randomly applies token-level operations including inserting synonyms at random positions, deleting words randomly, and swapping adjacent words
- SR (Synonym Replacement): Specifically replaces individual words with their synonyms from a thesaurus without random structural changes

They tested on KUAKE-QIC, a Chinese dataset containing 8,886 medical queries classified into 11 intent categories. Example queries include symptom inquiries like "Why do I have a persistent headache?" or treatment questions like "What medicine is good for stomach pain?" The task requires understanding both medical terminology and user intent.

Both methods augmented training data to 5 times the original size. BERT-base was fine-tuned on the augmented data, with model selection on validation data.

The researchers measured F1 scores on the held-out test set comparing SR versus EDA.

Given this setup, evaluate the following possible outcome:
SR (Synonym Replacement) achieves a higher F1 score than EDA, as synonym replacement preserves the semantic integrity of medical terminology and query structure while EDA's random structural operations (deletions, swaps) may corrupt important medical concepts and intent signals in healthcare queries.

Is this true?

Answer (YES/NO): YES